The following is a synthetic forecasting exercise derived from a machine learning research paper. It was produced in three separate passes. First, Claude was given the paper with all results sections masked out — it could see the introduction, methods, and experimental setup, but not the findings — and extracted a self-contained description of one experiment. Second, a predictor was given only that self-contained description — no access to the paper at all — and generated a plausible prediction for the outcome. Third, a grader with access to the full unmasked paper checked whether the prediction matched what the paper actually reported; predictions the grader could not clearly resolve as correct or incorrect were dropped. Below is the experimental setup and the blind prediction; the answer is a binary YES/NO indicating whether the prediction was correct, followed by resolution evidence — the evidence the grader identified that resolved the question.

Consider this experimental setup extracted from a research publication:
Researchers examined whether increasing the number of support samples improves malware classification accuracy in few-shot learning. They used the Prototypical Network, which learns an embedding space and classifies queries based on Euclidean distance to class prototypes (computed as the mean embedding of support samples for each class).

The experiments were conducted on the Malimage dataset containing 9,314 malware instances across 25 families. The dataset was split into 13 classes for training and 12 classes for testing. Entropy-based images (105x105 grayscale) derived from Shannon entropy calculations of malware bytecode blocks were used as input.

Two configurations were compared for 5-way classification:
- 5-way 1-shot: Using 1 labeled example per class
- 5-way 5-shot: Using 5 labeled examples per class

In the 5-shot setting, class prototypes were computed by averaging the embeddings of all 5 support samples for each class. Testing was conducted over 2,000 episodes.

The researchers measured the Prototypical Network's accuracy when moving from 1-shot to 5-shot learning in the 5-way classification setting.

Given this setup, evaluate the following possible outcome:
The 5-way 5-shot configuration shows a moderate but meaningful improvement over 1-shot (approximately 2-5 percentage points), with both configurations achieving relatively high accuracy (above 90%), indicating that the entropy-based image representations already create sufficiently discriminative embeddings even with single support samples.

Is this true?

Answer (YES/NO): YES